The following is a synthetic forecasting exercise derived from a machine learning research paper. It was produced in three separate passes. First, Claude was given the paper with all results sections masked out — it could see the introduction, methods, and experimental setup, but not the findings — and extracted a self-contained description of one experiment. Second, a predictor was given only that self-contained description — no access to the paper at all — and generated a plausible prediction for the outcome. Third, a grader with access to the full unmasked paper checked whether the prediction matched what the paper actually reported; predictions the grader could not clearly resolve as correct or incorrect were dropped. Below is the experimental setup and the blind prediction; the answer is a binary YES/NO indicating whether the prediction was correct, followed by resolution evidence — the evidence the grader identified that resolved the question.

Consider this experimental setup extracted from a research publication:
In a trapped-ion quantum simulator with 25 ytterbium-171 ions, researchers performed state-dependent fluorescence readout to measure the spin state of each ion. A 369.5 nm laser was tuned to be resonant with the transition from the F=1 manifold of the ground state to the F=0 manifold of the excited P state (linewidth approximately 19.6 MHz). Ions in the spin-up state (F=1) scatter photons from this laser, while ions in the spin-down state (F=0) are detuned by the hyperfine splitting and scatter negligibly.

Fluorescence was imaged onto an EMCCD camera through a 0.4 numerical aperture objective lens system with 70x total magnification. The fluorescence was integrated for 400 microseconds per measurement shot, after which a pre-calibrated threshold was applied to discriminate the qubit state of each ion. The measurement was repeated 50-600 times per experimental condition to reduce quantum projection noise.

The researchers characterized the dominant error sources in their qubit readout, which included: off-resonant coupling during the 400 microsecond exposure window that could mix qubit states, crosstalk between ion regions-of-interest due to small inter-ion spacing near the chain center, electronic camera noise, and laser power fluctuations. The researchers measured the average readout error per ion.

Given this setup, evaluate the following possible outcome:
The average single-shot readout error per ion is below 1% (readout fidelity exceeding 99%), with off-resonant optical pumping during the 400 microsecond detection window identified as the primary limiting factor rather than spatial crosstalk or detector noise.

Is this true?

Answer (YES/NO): NO